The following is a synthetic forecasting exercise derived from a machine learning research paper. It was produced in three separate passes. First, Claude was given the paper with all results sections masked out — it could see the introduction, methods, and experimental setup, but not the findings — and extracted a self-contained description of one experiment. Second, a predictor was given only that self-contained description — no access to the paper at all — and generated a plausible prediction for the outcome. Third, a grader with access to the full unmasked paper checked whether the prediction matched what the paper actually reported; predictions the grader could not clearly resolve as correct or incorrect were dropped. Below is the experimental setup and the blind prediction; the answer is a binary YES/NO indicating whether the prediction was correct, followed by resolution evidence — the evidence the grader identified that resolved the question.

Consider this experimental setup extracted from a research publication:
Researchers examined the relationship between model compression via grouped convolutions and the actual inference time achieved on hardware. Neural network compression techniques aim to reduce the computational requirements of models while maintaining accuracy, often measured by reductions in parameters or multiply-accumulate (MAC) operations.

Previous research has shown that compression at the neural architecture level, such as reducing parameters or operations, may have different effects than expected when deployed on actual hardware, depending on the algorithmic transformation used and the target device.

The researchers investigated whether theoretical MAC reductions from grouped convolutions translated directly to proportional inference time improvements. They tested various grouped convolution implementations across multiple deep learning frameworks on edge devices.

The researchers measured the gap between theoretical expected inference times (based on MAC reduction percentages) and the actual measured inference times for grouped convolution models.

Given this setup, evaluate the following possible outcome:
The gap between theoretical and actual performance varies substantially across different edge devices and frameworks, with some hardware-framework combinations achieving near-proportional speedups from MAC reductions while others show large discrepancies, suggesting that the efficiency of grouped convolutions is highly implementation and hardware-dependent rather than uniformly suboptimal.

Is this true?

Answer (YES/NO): YES